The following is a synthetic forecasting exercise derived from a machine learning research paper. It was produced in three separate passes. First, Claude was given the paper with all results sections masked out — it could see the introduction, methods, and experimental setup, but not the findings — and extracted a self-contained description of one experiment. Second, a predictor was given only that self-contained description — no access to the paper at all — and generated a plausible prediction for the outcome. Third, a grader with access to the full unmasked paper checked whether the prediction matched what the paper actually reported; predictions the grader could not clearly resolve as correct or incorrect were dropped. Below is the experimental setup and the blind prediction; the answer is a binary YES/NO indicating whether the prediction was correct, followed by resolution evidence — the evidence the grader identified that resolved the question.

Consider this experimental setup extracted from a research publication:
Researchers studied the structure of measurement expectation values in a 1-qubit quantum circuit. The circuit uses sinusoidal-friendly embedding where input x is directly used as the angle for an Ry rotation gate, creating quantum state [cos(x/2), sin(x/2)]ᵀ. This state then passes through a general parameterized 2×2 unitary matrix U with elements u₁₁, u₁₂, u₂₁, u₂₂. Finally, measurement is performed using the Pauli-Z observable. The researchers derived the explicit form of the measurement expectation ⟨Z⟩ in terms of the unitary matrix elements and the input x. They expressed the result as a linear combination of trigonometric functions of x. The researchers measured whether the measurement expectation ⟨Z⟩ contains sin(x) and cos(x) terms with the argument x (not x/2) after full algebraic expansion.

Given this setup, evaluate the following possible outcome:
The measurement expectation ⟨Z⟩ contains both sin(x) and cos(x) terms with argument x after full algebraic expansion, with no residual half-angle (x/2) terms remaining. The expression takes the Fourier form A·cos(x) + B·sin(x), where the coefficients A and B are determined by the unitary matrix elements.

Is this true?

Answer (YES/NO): NO